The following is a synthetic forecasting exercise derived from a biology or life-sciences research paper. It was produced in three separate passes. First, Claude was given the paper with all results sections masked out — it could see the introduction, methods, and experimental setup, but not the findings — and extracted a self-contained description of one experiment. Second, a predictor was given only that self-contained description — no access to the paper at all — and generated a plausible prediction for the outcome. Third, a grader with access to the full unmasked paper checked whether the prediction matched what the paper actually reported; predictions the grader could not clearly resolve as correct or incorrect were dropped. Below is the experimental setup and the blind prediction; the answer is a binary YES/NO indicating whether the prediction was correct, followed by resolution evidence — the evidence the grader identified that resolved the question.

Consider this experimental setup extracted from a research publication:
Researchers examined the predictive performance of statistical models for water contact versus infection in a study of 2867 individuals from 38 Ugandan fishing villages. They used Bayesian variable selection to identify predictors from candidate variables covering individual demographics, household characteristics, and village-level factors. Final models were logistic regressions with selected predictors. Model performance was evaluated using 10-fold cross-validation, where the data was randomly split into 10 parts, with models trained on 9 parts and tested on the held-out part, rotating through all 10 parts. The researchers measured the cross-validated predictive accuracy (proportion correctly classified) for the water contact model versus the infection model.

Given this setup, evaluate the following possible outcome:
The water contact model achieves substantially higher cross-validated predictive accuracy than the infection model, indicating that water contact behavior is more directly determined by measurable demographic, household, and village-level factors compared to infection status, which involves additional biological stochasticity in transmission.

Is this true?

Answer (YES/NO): YES